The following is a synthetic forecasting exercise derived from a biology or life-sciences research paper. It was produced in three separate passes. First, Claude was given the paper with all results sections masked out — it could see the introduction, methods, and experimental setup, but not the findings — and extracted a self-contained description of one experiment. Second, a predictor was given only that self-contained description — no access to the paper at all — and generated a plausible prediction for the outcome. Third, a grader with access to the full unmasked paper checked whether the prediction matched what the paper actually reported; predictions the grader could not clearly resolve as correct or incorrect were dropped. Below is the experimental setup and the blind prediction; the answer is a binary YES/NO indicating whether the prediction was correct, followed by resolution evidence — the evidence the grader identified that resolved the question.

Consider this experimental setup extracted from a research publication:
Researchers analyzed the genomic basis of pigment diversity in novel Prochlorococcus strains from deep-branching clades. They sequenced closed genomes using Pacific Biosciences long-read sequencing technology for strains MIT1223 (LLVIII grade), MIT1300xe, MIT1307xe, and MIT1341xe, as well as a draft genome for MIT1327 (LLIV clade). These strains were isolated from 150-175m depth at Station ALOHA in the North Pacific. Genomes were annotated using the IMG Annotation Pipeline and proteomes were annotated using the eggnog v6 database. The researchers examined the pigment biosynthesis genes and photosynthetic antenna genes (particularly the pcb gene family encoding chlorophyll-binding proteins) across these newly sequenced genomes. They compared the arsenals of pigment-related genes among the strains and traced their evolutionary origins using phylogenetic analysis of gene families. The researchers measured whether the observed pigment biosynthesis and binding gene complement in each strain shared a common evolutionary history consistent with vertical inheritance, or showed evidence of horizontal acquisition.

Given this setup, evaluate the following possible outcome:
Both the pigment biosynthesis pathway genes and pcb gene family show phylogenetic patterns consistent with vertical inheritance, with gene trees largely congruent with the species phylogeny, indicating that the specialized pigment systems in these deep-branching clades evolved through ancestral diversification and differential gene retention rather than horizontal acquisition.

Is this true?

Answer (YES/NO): NO